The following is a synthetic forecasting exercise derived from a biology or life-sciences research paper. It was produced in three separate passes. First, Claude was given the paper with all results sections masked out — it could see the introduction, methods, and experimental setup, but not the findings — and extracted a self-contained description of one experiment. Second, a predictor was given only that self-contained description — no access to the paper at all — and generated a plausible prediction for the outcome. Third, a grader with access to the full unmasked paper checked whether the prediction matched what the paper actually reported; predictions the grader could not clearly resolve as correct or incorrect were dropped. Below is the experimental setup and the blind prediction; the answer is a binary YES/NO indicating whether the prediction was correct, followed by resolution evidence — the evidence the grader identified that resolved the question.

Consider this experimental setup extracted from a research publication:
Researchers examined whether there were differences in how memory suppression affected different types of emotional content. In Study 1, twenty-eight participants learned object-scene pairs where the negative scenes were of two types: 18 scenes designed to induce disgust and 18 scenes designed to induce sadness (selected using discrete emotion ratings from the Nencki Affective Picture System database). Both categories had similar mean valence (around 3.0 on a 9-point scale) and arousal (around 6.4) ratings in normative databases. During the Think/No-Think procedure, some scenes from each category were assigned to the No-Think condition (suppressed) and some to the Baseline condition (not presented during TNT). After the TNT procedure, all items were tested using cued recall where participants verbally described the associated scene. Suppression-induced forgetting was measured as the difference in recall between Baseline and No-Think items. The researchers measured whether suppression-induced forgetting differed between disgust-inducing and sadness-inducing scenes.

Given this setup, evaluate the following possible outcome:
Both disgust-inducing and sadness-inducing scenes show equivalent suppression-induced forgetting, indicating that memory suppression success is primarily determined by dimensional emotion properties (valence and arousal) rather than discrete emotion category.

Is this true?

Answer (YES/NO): NO